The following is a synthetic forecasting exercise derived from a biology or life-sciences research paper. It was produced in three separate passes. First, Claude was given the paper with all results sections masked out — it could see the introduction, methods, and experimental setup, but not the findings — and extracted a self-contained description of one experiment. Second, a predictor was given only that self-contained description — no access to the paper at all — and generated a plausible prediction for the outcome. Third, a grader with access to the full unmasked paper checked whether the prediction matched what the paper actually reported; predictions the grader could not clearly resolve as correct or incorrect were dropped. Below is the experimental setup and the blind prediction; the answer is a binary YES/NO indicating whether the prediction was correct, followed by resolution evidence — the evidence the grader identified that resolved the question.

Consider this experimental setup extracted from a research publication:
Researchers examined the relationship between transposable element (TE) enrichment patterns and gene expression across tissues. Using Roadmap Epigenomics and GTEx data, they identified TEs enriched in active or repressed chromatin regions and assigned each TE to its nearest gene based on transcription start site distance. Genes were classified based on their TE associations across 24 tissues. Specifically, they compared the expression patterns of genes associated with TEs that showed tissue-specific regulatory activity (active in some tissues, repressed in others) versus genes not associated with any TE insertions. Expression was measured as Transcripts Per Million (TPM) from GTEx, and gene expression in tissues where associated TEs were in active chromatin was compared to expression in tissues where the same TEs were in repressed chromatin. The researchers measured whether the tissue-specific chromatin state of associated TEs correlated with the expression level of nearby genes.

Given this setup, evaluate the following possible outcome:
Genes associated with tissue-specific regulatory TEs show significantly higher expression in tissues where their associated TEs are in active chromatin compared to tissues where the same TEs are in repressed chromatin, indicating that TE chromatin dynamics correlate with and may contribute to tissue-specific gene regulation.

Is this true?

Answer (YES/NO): NO